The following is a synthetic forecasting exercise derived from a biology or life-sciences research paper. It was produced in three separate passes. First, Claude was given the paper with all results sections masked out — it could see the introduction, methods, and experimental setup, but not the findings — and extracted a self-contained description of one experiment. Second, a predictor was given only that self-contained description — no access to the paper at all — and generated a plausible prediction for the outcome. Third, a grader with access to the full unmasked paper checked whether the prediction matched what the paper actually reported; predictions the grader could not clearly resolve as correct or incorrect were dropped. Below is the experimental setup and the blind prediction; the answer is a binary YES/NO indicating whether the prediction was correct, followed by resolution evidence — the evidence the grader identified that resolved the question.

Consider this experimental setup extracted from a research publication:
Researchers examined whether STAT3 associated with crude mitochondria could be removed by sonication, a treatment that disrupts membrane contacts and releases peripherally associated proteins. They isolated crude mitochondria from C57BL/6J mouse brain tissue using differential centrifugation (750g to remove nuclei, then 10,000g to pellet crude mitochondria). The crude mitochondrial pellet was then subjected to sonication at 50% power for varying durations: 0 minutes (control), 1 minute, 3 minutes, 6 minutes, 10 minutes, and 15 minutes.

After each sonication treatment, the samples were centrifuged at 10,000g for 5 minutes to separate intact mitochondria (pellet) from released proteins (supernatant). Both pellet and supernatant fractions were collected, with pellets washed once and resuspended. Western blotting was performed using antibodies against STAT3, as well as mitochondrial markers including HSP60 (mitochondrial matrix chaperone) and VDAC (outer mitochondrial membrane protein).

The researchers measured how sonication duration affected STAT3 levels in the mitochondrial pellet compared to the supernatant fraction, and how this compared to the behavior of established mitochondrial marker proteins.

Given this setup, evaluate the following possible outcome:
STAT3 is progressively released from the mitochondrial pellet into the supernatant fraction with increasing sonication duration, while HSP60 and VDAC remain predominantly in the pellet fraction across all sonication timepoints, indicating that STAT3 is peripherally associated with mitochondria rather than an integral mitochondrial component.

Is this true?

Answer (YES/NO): NO